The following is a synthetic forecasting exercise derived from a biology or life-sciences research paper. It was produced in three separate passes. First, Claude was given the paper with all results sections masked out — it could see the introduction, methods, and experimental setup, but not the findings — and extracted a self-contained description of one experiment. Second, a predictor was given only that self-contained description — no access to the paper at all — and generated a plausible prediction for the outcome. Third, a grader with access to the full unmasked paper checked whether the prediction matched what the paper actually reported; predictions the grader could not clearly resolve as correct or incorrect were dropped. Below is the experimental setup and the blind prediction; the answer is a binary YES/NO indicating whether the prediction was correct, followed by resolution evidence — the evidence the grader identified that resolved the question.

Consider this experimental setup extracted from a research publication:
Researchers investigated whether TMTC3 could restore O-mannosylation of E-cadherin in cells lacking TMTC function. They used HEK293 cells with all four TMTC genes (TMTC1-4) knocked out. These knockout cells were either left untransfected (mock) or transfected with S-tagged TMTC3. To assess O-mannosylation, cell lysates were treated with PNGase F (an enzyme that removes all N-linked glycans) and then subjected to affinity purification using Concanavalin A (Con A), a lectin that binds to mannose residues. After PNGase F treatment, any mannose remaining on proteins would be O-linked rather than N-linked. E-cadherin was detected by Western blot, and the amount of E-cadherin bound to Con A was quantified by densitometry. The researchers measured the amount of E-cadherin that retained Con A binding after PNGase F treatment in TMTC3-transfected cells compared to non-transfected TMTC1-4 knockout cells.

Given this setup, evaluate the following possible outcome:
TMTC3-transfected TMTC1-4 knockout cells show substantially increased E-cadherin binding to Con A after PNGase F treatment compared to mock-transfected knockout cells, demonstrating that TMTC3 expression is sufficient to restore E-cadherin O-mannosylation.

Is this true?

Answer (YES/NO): YES